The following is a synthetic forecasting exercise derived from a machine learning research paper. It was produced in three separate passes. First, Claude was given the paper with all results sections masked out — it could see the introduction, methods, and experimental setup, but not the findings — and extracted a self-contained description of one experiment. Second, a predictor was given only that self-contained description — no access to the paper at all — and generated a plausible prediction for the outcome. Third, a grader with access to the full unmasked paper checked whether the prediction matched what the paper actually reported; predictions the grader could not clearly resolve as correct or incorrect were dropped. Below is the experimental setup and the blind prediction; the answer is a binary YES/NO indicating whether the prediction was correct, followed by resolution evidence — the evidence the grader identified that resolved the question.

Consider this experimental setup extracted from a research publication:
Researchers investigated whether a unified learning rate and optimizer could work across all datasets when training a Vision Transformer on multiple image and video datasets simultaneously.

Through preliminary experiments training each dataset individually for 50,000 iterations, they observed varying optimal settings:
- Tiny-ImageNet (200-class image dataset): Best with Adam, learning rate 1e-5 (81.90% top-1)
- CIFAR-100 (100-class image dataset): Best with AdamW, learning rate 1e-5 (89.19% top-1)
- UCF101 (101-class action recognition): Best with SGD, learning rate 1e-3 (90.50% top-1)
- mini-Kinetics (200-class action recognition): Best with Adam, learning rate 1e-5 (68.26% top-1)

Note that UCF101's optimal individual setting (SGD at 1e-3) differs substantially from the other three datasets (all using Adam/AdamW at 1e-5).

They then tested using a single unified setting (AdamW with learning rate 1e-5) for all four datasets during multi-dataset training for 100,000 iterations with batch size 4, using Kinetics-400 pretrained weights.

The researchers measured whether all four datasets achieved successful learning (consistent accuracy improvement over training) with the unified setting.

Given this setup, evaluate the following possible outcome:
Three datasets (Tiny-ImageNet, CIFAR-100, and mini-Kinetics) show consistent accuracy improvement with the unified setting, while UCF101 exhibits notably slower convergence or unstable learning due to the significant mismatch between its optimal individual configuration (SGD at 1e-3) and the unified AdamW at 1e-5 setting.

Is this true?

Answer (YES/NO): NO